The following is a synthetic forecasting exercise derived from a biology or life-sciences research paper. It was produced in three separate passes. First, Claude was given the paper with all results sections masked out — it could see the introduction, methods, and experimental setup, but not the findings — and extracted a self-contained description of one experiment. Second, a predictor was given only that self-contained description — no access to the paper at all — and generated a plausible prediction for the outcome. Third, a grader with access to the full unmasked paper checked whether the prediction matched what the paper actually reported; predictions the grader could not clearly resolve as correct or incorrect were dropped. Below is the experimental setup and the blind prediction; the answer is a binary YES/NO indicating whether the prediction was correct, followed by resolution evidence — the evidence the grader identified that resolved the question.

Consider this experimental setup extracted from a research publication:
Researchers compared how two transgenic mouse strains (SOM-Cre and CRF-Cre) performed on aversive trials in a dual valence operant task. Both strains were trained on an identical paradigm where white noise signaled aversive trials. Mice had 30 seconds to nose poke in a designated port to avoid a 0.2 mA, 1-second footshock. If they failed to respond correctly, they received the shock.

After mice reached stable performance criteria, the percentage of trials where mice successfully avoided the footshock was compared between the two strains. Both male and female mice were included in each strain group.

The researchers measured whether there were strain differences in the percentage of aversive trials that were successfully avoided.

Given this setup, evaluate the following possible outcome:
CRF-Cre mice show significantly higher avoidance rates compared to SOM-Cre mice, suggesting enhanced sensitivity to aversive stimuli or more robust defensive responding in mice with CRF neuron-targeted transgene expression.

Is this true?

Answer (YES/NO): NO